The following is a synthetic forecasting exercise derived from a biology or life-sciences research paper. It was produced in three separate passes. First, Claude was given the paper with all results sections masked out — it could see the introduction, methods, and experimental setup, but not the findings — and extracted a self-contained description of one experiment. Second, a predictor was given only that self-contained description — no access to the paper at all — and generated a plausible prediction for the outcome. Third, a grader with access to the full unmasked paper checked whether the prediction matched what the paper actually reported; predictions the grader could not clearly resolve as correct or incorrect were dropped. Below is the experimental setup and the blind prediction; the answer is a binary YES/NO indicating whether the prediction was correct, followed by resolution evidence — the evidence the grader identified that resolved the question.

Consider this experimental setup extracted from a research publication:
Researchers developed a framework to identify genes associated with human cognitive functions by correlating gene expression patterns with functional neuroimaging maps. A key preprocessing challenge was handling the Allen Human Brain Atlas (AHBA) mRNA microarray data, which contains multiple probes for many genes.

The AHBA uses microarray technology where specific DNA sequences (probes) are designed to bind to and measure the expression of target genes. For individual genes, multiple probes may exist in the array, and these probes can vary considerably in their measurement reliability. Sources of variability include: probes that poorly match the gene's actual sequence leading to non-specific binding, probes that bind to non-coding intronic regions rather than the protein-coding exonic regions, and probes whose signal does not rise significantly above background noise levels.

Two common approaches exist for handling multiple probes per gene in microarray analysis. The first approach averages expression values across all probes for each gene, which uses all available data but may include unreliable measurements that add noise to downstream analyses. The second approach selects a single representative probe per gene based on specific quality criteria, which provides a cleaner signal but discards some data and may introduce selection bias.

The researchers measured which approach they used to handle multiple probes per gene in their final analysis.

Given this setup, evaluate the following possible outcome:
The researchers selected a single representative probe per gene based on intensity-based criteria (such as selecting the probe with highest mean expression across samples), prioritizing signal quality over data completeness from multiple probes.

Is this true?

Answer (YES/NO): NO